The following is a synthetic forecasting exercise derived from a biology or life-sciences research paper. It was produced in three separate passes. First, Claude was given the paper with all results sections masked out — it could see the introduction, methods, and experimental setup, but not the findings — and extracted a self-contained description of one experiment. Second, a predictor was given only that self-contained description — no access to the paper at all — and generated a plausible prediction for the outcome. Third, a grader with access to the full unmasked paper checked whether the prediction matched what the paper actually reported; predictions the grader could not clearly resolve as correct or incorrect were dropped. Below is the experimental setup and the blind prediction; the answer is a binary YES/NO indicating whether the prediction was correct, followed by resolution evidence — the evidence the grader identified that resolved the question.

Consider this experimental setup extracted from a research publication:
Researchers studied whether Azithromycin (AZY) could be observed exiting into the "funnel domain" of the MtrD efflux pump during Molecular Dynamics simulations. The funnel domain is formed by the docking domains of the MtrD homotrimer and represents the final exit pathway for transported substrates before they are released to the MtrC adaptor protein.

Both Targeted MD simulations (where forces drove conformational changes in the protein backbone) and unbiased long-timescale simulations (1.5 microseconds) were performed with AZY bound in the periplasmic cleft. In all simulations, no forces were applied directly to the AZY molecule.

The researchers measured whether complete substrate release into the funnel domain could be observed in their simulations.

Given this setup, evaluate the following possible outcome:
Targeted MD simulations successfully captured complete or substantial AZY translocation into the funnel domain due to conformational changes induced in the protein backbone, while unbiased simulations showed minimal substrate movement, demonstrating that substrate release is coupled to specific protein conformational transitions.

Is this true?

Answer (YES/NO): NO